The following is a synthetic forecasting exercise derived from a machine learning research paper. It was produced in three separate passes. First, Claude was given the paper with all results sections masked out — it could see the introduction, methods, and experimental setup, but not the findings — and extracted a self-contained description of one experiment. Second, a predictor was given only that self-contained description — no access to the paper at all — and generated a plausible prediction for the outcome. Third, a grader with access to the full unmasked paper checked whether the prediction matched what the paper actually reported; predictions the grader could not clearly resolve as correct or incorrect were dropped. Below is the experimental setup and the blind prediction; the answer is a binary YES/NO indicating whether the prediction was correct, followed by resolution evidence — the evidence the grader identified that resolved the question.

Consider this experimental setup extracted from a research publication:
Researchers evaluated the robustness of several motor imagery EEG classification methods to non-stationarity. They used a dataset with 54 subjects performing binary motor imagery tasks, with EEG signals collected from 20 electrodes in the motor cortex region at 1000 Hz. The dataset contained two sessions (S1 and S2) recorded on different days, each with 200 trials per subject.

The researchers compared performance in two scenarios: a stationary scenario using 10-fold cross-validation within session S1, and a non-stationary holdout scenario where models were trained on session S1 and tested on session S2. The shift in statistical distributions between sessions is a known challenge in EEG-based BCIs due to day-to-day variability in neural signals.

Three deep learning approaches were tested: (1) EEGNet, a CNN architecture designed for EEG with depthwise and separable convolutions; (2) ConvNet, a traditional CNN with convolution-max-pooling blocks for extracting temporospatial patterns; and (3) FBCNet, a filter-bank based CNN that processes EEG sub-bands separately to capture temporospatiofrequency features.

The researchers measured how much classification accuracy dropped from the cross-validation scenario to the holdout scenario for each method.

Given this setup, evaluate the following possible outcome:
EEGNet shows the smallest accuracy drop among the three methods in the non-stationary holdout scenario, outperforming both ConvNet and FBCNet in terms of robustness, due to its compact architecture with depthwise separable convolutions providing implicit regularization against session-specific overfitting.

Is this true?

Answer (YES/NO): YES